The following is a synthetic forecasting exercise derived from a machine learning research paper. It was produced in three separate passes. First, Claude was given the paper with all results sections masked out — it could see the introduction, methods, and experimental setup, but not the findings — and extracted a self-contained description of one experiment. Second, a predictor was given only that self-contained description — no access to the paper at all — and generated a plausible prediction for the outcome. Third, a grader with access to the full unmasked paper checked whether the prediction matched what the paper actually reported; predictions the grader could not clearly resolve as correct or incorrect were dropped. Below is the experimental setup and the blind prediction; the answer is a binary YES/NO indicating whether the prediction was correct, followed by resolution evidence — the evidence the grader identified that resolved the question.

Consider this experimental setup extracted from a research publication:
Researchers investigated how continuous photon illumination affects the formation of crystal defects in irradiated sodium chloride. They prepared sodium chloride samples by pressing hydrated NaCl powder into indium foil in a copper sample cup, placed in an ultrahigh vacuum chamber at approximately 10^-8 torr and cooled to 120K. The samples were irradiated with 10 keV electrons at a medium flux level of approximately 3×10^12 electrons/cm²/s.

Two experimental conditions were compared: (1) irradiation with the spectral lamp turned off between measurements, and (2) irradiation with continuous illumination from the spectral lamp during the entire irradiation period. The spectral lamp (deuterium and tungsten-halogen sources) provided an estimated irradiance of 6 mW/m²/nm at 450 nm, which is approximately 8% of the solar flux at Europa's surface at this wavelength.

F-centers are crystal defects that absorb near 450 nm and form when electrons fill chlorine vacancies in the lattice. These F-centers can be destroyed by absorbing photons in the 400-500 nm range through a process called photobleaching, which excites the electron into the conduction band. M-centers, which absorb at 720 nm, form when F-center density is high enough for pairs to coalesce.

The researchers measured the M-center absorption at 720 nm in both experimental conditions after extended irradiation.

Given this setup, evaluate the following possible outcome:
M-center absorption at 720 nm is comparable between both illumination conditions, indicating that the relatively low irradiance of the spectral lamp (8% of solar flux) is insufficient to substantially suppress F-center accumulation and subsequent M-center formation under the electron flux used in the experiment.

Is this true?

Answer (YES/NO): NO